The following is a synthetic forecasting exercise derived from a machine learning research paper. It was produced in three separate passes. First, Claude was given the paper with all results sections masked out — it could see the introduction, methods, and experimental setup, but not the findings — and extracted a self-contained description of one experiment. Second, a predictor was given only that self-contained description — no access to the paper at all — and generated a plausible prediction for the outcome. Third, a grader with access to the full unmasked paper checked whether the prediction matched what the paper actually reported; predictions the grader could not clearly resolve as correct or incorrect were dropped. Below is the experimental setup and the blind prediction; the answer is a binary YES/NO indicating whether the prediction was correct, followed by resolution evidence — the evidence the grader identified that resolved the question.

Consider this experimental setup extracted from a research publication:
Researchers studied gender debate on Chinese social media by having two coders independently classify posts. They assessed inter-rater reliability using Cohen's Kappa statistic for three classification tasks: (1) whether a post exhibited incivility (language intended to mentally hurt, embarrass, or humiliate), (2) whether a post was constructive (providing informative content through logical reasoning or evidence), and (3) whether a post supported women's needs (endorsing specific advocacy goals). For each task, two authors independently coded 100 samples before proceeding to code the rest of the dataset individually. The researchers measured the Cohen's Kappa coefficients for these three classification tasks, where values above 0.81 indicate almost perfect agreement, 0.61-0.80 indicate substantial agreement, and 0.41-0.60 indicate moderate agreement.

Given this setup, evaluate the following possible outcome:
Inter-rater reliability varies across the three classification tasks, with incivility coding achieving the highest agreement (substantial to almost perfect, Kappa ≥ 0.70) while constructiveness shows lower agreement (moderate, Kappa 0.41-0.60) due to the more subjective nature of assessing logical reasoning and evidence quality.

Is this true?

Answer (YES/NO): NO